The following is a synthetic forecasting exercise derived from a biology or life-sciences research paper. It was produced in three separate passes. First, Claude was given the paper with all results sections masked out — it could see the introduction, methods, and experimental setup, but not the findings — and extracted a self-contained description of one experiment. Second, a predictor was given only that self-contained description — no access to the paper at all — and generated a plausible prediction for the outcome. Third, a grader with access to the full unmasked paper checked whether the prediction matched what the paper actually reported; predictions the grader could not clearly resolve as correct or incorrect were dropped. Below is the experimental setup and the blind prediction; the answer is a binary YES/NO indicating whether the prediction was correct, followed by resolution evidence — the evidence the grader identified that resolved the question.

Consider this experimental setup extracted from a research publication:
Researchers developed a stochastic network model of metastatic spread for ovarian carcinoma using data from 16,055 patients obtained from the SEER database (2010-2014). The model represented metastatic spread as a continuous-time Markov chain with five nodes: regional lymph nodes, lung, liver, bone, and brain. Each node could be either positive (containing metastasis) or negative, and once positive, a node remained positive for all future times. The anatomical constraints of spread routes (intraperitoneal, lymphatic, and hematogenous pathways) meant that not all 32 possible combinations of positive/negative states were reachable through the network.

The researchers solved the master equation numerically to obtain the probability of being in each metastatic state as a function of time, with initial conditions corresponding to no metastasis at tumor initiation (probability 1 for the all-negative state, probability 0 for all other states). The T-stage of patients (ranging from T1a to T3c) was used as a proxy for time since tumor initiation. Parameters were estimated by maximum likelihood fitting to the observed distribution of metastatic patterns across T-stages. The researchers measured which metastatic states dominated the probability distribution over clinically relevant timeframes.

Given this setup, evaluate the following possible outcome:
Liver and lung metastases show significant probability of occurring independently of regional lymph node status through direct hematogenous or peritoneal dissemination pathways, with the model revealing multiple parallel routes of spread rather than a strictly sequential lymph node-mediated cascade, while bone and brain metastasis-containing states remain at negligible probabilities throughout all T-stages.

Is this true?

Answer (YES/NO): NO